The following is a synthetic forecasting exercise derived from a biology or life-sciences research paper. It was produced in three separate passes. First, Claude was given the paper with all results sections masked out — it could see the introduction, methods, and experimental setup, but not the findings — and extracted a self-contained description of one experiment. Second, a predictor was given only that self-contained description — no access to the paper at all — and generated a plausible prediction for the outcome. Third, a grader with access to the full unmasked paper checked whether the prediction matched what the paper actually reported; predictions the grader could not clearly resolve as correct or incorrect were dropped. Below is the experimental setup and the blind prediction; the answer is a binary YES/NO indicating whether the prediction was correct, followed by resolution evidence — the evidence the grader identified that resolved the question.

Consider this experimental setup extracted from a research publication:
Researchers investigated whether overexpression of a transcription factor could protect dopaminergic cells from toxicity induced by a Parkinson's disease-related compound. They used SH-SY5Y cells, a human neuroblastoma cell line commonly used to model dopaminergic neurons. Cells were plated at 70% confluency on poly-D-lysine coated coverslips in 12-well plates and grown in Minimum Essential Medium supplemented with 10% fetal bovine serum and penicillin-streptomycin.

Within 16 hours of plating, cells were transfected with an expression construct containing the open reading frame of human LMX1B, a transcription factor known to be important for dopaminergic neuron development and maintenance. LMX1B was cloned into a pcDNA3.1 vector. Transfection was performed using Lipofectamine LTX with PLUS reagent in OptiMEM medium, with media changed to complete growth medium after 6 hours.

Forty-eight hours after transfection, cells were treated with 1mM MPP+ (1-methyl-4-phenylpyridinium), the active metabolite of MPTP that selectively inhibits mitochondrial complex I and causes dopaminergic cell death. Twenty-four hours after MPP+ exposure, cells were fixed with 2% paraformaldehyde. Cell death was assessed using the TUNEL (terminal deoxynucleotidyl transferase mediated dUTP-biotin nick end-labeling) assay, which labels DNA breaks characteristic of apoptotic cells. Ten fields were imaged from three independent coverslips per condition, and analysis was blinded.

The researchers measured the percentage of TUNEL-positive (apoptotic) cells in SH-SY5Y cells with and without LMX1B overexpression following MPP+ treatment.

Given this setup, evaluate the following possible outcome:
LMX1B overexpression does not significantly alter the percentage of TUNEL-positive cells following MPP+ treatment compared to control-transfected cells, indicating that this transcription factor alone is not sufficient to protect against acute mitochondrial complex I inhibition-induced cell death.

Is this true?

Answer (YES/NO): NO